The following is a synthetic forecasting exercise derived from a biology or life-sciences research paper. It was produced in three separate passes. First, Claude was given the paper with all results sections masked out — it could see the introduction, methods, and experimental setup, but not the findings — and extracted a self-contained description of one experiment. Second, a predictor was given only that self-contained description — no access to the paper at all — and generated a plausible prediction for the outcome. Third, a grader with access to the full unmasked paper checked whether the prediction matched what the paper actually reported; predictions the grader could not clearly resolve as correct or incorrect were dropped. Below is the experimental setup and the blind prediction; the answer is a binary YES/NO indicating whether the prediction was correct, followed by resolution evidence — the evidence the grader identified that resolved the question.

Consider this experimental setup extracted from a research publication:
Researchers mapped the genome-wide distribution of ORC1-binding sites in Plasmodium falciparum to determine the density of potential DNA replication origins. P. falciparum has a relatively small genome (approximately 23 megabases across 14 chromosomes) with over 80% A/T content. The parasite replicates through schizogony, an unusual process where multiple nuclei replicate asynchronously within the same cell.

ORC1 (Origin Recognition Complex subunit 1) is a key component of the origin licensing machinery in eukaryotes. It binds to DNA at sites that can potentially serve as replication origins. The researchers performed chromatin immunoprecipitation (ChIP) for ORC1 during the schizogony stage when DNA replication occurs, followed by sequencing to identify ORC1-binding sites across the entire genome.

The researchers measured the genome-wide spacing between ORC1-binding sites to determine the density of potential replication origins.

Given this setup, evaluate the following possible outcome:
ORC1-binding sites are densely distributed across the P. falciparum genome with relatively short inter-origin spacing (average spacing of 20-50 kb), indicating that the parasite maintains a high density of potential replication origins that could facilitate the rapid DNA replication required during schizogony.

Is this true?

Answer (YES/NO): NO